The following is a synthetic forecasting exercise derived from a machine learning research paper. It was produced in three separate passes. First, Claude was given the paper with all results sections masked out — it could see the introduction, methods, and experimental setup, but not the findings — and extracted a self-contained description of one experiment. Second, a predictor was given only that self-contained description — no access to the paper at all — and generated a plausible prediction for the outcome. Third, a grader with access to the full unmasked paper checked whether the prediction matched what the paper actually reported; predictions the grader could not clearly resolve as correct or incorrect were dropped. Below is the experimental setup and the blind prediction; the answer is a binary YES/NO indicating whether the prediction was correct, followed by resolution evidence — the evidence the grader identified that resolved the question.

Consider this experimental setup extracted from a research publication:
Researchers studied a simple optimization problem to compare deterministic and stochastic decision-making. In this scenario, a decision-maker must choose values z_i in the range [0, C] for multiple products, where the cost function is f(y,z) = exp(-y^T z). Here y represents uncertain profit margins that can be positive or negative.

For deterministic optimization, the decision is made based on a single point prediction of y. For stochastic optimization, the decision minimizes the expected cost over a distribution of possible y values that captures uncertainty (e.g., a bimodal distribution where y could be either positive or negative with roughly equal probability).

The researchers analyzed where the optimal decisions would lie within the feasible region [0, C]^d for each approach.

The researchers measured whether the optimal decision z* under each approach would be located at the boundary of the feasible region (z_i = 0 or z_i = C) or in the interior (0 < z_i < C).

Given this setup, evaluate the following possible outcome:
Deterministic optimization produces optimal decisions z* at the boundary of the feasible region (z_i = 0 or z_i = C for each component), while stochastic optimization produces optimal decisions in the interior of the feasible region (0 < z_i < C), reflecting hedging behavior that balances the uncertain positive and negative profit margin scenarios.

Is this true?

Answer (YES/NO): YES